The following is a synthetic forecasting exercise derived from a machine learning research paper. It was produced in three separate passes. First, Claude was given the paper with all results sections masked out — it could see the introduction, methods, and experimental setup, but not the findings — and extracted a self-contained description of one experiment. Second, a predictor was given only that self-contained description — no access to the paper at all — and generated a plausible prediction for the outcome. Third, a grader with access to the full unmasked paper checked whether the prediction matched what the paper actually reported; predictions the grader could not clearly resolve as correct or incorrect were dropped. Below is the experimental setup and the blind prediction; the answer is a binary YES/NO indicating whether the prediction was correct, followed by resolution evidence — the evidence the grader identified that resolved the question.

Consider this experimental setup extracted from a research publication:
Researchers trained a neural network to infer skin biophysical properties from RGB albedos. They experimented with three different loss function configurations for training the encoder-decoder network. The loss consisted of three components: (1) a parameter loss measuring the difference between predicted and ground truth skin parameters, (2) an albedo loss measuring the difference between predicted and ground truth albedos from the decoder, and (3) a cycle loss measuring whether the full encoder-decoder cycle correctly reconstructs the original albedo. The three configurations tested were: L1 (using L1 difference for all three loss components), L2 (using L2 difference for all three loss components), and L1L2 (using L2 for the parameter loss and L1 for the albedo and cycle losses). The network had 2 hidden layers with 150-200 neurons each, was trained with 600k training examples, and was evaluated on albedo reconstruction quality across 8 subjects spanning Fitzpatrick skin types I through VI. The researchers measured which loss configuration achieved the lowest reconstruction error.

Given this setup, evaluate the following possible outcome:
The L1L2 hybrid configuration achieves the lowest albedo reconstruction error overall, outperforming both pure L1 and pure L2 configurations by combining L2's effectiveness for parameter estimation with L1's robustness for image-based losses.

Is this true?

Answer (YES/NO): YES